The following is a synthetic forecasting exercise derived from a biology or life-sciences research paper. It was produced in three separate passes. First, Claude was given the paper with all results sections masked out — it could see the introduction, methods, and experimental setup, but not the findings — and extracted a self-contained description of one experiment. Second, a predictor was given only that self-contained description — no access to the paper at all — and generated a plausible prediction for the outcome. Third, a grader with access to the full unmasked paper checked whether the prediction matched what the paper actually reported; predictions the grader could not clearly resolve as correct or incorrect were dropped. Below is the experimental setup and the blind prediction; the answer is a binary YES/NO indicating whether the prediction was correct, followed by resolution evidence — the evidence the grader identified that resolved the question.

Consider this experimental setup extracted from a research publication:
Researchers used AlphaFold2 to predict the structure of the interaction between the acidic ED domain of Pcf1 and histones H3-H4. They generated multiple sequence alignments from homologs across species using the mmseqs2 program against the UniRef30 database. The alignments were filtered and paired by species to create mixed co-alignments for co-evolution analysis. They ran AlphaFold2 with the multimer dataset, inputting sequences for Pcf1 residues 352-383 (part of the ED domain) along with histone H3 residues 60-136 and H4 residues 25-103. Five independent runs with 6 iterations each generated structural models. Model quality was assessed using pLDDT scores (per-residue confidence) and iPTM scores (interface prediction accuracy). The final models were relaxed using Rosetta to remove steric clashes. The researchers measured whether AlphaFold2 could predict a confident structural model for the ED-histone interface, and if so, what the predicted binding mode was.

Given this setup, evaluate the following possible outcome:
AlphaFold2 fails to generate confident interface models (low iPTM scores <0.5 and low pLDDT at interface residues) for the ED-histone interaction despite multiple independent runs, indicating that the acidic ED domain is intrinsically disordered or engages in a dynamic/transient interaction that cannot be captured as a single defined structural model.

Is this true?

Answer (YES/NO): NO